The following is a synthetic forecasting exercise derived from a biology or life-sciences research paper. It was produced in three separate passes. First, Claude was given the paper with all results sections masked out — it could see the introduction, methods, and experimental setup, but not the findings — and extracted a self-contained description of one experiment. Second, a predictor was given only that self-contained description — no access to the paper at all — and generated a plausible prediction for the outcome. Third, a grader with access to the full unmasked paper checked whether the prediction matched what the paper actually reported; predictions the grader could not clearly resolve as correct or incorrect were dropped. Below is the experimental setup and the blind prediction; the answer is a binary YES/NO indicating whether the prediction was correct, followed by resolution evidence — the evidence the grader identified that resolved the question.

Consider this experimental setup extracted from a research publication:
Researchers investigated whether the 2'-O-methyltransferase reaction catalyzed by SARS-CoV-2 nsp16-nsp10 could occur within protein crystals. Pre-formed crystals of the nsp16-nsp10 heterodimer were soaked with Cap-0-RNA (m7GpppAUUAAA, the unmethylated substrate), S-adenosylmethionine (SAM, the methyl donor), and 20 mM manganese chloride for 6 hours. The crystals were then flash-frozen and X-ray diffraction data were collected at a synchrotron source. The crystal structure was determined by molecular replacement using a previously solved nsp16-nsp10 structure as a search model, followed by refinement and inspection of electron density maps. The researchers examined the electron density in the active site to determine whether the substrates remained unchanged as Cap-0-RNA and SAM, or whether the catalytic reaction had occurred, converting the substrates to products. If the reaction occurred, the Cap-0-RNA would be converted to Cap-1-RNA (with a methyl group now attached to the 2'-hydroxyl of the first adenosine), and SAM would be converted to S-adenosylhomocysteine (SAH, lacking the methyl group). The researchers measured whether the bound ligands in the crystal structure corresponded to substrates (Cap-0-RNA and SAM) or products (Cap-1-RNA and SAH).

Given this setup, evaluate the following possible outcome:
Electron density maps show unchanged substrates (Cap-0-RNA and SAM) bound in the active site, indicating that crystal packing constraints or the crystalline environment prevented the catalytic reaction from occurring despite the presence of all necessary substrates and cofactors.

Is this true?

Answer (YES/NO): NO